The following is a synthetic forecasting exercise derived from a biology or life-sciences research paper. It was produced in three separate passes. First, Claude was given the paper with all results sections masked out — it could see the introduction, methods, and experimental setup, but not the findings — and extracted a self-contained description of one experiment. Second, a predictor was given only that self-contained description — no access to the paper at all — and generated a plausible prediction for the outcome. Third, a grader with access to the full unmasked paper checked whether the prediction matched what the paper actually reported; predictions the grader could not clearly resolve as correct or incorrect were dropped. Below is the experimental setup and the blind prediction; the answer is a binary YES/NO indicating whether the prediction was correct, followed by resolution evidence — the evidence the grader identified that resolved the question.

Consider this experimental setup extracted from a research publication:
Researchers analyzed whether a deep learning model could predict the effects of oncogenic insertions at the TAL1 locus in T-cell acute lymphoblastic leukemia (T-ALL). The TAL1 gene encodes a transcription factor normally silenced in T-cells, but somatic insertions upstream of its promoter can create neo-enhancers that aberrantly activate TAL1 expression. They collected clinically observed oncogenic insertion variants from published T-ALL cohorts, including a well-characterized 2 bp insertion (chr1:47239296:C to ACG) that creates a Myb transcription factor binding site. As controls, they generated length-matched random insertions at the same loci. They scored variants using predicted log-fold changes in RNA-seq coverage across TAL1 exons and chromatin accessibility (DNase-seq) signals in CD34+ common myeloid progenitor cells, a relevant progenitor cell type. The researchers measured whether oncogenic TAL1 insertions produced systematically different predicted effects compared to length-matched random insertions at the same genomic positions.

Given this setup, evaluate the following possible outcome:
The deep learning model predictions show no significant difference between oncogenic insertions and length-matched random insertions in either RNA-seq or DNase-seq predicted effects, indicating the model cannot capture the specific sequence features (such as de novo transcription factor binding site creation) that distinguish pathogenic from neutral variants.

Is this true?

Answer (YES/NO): NO